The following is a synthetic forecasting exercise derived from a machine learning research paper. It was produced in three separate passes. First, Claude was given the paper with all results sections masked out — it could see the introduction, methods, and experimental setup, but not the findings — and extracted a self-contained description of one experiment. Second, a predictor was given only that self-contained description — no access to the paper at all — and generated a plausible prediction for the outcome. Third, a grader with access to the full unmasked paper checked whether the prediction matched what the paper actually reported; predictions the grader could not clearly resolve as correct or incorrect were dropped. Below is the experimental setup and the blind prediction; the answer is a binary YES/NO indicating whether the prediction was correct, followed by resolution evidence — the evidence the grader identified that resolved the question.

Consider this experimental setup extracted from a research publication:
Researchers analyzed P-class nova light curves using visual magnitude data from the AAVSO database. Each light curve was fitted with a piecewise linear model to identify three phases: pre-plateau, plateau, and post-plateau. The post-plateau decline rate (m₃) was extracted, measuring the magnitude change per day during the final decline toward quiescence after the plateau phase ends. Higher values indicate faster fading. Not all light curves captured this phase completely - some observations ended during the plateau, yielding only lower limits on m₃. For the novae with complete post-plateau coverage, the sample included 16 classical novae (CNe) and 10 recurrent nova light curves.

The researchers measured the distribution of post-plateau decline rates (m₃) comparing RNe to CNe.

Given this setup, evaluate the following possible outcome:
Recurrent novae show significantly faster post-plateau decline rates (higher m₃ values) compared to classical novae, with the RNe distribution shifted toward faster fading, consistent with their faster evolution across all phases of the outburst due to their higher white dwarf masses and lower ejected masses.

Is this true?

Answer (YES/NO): YES